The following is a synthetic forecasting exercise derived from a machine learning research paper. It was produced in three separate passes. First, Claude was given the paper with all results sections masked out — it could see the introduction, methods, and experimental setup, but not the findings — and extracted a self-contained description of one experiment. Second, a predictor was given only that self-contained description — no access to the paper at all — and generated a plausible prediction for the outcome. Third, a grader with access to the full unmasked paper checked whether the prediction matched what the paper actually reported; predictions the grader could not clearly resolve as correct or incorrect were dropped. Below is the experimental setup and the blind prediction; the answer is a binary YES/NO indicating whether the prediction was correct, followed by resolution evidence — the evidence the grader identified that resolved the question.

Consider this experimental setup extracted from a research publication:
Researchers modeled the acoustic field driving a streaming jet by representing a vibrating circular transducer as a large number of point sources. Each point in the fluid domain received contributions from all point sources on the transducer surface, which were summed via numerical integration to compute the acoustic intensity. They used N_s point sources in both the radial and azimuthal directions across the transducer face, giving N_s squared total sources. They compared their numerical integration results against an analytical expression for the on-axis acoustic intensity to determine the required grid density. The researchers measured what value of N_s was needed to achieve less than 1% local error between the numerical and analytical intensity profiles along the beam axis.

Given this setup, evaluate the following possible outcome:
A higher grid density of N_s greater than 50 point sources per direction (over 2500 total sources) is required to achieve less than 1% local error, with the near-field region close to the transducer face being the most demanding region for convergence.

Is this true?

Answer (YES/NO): YES